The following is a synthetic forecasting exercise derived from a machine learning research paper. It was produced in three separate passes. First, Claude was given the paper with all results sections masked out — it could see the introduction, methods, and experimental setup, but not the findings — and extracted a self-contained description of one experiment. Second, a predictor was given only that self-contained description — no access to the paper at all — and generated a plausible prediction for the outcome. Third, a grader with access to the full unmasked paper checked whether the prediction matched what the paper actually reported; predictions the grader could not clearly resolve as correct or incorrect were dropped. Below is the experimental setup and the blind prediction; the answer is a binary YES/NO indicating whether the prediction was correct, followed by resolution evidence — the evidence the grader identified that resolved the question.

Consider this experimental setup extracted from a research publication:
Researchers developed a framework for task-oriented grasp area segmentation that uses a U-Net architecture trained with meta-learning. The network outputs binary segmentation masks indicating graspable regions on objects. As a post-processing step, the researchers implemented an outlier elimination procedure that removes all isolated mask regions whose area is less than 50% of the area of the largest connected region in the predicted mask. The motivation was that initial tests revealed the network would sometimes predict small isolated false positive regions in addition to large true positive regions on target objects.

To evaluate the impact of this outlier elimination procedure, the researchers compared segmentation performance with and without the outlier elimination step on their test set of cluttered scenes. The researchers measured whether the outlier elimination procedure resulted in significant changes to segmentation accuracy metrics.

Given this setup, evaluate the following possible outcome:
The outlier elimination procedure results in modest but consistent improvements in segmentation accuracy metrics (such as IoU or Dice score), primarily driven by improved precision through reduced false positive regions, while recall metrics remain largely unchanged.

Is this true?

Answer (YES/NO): NO